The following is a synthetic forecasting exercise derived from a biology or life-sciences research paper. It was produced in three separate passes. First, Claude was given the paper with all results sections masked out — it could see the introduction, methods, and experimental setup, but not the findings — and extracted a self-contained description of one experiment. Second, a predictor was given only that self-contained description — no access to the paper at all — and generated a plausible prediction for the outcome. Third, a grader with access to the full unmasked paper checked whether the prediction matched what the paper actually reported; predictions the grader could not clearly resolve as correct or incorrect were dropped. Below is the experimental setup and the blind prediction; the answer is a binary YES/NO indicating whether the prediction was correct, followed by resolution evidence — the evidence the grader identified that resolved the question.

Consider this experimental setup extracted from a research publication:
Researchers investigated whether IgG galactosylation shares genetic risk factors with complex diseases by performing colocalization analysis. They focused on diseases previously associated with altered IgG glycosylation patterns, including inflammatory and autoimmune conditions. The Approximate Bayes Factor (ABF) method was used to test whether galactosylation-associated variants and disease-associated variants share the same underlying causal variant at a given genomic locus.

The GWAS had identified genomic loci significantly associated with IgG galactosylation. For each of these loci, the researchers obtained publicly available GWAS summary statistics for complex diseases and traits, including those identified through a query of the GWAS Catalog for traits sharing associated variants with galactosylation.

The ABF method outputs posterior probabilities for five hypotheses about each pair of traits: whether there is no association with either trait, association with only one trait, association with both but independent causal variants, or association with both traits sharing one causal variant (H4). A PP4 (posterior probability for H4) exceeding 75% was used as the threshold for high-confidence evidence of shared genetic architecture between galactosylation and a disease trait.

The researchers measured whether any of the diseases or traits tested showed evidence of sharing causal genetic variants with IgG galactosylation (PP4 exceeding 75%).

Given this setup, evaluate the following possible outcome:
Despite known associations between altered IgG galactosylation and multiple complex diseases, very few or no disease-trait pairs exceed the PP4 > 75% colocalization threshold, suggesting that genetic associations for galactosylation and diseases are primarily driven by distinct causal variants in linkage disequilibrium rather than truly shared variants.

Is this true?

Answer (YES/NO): NO